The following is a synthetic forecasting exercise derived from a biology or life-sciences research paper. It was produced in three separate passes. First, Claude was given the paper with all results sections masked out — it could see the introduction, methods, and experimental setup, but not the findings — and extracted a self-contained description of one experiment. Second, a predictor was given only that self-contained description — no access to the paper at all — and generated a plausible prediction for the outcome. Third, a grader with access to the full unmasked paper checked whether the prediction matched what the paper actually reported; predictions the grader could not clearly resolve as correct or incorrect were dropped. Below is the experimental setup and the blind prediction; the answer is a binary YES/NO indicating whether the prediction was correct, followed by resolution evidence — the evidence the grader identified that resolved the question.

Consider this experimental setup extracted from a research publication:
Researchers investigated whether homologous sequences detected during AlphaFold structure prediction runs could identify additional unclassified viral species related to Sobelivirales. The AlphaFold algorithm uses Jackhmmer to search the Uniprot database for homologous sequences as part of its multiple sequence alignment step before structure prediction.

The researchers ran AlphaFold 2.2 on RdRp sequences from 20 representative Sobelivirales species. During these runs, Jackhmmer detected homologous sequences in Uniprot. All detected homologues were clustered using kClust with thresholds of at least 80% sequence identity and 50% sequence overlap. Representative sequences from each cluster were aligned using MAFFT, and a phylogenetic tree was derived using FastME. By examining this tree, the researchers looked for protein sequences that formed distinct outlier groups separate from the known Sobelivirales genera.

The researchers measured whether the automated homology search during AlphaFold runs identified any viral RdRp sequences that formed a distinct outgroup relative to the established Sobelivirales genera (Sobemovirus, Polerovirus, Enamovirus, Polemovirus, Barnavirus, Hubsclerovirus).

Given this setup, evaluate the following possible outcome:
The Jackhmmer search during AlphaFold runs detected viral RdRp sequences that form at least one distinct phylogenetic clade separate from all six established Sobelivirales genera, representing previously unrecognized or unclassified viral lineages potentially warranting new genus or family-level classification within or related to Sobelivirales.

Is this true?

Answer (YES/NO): YES